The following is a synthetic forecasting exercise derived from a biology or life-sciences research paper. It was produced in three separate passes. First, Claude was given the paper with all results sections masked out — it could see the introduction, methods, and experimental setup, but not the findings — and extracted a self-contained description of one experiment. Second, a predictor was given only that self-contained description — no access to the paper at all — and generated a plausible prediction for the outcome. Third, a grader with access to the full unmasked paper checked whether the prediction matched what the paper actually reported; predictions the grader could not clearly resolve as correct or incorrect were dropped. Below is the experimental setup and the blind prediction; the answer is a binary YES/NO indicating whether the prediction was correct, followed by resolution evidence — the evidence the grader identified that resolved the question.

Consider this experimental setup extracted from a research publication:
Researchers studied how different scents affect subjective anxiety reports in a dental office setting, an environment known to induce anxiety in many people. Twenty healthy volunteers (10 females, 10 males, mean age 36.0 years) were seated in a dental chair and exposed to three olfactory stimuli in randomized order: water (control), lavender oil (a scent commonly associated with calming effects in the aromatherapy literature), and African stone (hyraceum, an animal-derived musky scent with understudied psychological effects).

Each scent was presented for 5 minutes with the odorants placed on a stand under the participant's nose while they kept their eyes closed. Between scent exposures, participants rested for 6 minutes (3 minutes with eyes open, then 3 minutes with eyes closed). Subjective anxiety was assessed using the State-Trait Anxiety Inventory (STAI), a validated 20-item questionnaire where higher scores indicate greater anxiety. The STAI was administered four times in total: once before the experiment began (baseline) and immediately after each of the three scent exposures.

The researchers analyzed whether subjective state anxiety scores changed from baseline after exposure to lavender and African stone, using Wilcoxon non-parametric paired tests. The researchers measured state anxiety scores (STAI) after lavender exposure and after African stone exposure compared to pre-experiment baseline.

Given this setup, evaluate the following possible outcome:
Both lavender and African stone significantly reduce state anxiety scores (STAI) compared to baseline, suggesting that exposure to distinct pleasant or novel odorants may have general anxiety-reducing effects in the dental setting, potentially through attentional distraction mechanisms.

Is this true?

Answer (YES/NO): NO